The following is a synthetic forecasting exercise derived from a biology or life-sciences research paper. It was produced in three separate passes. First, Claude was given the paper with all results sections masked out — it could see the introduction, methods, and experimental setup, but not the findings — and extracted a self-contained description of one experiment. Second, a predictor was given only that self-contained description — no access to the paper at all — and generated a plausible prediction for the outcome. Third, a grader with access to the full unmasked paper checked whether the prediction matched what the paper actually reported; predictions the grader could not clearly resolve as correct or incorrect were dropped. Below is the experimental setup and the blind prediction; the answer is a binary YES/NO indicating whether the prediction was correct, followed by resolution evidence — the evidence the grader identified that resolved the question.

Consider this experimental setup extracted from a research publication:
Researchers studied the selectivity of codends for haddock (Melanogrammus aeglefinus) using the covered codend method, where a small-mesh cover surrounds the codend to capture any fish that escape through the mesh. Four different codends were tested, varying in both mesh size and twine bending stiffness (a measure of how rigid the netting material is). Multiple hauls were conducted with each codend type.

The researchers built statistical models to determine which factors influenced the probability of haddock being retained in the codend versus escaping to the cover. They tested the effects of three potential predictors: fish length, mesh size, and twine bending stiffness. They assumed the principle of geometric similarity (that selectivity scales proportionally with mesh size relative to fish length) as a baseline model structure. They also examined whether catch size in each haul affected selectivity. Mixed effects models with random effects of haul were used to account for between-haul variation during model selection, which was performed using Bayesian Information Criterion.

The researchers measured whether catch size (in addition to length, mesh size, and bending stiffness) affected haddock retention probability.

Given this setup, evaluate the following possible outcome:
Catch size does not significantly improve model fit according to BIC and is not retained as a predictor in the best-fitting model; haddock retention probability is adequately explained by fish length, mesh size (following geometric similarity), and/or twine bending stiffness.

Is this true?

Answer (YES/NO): YES